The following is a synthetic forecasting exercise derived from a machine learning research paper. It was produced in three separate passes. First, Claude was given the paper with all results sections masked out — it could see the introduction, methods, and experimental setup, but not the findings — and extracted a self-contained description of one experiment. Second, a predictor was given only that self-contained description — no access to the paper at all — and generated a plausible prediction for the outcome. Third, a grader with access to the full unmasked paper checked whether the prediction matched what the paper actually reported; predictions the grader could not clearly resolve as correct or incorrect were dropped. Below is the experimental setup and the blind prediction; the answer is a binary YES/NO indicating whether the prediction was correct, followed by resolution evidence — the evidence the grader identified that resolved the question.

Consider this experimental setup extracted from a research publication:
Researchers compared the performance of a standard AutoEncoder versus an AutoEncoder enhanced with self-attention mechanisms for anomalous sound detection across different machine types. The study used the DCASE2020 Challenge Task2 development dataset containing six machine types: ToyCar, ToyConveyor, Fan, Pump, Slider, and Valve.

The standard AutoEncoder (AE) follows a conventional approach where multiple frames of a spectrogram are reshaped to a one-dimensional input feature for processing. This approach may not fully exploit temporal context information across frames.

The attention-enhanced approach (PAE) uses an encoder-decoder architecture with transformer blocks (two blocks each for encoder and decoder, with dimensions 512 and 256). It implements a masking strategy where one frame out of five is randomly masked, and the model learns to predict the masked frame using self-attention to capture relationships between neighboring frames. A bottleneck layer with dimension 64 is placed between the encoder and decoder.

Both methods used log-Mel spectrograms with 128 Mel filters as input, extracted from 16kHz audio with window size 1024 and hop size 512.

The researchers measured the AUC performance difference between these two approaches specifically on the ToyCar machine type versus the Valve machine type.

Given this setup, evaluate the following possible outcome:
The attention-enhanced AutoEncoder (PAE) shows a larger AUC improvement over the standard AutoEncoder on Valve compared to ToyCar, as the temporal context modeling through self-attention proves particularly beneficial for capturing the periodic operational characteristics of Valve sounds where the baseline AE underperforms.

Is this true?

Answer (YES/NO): YES